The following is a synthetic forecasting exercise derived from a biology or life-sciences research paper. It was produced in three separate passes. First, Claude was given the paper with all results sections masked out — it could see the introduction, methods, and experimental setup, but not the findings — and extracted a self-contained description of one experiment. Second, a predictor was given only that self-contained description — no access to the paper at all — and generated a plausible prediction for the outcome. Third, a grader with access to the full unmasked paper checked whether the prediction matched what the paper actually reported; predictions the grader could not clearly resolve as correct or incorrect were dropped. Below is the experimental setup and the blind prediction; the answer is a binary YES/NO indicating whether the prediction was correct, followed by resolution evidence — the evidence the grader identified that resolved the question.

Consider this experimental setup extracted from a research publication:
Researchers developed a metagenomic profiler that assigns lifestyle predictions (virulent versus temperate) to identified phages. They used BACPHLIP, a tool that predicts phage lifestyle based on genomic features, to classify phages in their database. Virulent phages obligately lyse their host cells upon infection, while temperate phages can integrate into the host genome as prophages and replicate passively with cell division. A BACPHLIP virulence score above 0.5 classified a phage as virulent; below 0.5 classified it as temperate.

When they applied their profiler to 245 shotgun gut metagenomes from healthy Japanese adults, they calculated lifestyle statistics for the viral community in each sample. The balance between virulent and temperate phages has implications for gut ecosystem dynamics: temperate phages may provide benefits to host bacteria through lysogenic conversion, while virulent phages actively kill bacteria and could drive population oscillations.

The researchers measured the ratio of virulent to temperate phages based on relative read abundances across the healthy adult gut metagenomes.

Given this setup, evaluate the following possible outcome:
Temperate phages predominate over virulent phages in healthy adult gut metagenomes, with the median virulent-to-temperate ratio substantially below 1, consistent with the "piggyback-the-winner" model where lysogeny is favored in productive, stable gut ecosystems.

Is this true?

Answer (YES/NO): YES